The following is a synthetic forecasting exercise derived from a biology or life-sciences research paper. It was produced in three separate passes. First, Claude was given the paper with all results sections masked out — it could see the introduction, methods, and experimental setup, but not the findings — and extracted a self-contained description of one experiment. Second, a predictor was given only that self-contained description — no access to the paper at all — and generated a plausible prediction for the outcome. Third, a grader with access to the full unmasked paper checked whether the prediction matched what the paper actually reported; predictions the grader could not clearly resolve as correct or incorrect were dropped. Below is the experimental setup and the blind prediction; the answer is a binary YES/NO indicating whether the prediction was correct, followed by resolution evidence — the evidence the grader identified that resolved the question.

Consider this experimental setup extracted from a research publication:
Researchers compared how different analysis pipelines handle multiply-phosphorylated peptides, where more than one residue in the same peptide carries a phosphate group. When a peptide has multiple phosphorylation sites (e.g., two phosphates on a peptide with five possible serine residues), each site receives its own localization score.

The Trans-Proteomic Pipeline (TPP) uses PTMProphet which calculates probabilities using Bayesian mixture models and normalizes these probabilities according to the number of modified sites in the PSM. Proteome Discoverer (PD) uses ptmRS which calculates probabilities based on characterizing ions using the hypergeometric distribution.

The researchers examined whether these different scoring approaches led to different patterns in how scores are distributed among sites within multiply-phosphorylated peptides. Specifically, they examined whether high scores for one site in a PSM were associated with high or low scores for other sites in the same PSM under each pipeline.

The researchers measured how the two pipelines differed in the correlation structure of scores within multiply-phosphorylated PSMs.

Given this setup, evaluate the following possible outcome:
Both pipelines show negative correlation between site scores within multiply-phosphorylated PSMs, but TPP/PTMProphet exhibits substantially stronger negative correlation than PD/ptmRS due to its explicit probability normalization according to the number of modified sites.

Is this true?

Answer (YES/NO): NO